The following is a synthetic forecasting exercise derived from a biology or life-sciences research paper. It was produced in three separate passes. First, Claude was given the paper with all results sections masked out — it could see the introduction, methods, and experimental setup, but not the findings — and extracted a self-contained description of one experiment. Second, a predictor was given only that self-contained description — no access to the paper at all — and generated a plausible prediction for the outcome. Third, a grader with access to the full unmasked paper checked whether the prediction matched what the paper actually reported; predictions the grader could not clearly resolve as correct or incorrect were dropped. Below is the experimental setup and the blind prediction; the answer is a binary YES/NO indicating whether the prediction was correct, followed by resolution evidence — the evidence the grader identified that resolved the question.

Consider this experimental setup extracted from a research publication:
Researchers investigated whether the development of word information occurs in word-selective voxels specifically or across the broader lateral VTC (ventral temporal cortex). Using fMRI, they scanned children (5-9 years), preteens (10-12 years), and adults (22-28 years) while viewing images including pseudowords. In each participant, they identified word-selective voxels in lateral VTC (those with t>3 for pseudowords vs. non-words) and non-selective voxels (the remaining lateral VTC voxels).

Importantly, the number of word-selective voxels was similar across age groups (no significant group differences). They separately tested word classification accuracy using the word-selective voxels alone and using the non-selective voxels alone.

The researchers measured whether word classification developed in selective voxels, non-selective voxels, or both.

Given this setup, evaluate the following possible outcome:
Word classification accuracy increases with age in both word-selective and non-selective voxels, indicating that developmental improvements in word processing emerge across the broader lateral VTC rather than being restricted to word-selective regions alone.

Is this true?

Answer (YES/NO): YES